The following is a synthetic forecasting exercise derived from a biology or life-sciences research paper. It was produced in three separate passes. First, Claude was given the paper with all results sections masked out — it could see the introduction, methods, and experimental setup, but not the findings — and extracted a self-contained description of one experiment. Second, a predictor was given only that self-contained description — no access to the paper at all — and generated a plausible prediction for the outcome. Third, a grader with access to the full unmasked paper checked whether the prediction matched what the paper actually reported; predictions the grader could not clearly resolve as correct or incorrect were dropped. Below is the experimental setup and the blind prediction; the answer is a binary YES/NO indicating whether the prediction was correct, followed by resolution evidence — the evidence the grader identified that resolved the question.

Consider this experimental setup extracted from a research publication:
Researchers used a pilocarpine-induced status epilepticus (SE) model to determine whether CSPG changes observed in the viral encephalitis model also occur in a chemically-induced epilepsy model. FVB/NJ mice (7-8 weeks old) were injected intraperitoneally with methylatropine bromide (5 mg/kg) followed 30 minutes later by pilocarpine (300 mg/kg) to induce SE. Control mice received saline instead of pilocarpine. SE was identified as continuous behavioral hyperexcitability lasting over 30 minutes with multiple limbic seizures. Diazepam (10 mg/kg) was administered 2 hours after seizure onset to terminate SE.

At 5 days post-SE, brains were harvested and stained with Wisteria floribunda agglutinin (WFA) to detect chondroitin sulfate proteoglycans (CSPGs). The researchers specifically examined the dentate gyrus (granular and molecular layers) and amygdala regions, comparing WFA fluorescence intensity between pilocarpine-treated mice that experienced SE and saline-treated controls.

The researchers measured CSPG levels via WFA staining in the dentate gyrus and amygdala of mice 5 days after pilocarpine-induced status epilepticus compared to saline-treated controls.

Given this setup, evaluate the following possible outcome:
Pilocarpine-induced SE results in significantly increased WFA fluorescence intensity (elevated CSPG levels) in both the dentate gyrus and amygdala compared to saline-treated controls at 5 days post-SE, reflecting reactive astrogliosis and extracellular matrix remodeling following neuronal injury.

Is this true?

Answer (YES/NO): YES